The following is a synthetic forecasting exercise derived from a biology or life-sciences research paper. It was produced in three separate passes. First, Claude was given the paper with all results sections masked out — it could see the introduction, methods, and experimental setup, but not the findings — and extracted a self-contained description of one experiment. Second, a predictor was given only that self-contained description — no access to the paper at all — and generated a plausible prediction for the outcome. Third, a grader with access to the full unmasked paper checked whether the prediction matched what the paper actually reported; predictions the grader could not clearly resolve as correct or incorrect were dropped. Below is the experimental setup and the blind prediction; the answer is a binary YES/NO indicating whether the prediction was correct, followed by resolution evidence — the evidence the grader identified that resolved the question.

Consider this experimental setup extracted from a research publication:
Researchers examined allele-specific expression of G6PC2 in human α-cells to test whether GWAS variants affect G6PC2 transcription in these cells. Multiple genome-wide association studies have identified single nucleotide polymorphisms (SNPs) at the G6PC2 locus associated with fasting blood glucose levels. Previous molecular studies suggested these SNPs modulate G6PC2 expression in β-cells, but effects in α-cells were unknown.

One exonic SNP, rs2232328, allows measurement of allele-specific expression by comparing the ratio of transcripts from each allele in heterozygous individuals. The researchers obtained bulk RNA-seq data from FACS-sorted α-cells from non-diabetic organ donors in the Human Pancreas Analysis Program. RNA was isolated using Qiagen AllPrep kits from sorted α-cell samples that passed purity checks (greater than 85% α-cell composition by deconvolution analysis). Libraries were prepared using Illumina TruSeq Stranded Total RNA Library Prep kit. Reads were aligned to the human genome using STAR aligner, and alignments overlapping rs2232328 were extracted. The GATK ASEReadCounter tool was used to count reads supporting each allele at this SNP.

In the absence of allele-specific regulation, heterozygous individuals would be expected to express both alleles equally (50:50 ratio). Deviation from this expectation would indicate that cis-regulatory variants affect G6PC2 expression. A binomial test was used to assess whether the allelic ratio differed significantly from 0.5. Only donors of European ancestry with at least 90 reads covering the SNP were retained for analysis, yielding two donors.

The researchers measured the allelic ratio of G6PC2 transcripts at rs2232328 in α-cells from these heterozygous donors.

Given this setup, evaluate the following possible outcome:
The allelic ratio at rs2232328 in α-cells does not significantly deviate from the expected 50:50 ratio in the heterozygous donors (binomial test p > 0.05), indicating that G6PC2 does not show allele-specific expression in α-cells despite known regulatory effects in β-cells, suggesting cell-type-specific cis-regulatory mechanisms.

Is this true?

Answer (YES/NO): NO